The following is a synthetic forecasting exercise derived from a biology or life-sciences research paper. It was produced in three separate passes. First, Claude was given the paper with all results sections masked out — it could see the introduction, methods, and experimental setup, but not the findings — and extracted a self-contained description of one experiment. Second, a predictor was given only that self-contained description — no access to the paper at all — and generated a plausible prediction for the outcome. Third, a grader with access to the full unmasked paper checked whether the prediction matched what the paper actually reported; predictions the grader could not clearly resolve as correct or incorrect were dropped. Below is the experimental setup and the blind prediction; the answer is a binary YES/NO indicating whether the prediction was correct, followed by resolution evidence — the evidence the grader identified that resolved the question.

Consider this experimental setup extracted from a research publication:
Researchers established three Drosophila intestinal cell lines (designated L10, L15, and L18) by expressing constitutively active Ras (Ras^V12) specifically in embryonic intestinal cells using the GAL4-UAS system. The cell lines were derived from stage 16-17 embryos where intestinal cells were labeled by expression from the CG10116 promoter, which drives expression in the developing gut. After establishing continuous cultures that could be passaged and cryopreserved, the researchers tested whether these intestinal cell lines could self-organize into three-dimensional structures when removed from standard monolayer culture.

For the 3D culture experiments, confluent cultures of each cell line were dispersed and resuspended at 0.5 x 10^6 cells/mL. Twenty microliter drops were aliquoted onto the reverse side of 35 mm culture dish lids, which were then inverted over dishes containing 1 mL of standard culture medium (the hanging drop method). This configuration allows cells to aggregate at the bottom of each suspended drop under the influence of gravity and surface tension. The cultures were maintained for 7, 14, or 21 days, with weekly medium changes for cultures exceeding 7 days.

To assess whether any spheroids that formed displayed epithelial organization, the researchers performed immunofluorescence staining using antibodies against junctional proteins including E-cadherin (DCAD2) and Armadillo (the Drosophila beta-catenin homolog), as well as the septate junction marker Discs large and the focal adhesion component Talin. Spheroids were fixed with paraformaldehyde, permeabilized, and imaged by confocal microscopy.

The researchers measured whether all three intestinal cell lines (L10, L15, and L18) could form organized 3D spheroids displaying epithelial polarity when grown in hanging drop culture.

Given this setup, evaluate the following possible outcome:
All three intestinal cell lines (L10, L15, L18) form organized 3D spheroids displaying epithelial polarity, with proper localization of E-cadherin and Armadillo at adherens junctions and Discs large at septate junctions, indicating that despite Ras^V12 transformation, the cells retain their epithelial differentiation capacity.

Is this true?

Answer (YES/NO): NO